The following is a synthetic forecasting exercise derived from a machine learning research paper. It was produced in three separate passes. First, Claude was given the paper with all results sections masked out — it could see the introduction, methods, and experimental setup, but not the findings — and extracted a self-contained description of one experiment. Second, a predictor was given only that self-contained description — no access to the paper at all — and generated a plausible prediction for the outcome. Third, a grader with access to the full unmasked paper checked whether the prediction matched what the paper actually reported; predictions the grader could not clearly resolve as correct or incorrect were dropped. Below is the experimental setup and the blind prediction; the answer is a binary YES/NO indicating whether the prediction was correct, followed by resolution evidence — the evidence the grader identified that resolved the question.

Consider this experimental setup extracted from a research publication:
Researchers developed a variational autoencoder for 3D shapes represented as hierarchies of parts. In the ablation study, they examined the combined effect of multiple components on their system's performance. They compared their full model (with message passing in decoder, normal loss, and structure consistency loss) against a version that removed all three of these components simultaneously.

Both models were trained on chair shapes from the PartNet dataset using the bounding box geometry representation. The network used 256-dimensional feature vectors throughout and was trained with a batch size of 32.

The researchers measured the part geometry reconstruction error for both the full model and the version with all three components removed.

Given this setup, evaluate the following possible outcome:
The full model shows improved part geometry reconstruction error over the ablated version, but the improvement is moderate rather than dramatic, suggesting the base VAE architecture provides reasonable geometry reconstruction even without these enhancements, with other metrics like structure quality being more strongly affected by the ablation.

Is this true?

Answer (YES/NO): YES